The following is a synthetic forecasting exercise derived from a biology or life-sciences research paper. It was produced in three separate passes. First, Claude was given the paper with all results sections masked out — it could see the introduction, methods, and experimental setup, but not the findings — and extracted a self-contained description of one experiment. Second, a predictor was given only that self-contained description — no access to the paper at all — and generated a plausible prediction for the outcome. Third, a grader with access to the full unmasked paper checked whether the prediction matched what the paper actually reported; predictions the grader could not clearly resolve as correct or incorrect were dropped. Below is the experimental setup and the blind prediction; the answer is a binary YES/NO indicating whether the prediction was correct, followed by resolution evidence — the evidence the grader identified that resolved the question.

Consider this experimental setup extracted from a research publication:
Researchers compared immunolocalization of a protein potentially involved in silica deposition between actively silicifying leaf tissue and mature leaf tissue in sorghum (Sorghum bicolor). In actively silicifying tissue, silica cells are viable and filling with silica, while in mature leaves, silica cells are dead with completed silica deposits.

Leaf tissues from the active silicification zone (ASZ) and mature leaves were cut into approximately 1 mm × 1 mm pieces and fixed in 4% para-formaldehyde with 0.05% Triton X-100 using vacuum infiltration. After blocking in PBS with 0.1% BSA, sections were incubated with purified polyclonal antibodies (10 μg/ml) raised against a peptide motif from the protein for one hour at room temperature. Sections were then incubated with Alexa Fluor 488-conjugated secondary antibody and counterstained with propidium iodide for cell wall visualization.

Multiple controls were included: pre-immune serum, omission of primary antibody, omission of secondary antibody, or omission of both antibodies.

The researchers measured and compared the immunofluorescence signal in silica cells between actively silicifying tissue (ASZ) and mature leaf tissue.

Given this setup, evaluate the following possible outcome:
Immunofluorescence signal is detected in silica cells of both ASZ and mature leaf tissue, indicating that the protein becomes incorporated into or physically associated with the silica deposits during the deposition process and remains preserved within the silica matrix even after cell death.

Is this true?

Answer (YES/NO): YES